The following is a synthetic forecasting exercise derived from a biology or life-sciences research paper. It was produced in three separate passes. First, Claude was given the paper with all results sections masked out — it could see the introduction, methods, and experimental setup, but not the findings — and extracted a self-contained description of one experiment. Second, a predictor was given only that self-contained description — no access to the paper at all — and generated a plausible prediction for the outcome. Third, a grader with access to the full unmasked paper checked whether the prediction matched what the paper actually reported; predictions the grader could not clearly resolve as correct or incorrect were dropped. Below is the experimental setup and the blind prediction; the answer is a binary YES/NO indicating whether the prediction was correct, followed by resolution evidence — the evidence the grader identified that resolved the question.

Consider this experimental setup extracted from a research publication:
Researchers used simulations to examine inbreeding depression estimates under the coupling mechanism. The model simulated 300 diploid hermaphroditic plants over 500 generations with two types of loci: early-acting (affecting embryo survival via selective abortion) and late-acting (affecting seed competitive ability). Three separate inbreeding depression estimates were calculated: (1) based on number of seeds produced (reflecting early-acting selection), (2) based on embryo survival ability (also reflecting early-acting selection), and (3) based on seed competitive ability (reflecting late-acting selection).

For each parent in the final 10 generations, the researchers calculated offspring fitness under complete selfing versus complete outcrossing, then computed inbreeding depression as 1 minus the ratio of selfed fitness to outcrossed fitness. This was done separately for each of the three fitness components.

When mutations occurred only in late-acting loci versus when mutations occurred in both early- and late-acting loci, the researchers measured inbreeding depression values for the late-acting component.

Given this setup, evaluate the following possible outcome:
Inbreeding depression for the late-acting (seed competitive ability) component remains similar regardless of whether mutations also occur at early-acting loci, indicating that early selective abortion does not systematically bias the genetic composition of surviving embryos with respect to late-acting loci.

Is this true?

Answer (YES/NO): NO